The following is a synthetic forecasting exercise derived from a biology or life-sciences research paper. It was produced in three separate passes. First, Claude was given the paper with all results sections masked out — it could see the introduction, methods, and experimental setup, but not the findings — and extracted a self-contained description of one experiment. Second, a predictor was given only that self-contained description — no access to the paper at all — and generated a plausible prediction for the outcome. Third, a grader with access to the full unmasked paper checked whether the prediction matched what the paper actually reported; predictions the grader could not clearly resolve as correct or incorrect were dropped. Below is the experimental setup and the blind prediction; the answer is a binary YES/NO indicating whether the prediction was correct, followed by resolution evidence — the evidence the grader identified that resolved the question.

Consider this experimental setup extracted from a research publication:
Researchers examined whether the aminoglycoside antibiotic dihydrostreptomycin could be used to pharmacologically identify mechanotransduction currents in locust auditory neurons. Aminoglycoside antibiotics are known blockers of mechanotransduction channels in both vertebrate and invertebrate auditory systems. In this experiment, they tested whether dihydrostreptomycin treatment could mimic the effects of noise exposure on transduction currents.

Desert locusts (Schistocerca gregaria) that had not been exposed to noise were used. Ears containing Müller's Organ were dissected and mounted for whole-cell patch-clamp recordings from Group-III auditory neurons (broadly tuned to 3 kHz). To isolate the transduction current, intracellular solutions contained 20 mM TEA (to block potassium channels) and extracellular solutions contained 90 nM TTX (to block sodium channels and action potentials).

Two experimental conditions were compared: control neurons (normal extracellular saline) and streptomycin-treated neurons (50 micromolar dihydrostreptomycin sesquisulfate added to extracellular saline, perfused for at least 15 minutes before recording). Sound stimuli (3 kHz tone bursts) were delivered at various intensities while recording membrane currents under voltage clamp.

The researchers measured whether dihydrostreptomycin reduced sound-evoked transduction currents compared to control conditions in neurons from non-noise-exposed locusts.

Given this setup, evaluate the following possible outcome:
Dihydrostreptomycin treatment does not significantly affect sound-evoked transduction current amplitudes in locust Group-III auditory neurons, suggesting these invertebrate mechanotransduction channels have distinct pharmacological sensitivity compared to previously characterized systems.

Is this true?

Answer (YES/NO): NO